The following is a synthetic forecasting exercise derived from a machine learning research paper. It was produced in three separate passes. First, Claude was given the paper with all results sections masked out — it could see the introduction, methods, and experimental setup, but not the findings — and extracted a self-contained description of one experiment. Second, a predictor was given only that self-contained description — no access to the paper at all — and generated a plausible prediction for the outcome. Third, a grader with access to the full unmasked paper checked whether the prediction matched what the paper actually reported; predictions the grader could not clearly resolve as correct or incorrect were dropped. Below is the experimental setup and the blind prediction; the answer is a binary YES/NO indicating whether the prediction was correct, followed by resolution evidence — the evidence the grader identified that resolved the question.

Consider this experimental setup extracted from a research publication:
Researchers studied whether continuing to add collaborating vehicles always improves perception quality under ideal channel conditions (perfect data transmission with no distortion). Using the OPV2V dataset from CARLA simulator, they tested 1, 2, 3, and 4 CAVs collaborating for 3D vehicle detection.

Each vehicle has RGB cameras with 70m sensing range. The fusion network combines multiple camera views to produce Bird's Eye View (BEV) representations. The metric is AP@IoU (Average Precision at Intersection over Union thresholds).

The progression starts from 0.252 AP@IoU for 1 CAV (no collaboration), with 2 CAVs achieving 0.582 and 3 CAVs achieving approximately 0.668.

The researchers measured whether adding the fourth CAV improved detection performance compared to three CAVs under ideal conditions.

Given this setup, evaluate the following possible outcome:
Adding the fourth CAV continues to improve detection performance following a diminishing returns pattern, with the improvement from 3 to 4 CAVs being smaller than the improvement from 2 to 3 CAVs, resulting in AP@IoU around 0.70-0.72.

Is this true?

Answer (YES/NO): NO